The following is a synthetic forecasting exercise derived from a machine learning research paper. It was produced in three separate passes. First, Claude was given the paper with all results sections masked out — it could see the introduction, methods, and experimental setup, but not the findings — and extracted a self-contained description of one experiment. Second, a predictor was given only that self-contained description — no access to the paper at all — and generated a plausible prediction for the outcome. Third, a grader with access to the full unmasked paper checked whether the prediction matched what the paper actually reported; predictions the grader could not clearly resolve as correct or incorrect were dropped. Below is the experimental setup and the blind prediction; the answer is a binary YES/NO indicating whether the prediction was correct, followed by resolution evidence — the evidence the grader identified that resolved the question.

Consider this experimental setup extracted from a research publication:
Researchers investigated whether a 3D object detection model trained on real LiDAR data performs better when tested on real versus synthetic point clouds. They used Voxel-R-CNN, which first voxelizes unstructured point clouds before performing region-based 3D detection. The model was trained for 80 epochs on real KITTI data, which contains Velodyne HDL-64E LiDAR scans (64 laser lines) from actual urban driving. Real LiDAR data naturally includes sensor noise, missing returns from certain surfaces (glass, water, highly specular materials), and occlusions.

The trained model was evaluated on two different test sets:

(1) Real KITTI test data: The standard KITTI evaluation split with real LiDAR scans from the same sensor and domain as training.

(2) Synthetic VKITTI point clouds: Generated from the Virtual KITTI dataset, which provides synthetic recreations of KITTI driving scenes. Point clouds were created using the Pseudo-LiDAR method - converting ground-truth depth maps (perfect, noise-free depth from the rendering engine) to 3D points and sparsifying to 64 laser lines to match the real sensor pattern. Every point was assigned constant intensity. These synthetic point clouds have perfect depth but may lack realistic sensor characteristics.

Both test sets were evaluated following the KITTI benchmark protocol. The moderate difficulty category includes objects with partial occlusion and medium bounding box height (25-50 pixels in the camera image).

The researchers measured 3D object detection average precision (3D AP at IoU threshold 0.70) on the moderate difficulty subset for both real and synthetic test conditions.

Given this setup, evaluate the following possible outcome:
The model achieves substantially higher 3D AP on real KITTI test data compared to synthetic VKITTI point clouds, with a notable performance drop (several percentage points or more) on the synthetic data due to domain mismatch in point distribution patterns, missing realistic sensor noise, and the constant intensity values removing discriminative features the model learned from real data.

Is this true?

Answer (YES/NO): NO